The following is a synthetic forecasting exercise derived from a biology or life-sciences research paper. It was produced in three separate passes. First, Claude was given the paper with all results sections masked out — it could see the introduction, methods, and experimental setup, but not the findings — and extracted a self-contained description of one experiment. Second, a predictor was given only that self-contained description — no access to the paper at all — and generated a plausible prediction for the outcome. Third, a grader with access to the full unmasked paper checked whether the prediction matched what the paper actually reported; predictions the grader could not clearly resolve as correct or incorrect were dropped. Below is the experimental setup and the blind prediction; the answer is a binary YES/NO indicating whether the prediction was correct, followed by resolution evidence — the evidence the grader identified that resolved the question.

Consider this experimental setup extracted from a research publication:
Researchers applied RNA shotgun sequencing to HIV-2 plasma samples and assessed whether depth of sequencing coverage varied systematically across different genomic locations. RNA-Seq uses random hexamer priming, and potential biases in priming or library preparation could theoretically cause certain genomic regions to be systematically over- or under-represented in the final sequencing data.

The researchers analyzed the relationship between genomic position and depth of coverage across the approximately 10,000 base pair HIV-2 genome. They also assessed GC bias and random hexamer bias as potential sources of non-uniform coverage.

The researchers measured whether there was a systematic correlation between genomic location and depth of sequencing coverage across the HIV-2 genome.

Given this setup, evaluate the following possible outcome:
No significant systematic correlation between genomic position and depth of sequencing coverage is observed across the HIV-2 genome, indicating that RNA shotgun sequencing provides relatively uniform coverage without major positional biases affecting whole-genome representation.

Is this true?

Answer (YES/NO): YES